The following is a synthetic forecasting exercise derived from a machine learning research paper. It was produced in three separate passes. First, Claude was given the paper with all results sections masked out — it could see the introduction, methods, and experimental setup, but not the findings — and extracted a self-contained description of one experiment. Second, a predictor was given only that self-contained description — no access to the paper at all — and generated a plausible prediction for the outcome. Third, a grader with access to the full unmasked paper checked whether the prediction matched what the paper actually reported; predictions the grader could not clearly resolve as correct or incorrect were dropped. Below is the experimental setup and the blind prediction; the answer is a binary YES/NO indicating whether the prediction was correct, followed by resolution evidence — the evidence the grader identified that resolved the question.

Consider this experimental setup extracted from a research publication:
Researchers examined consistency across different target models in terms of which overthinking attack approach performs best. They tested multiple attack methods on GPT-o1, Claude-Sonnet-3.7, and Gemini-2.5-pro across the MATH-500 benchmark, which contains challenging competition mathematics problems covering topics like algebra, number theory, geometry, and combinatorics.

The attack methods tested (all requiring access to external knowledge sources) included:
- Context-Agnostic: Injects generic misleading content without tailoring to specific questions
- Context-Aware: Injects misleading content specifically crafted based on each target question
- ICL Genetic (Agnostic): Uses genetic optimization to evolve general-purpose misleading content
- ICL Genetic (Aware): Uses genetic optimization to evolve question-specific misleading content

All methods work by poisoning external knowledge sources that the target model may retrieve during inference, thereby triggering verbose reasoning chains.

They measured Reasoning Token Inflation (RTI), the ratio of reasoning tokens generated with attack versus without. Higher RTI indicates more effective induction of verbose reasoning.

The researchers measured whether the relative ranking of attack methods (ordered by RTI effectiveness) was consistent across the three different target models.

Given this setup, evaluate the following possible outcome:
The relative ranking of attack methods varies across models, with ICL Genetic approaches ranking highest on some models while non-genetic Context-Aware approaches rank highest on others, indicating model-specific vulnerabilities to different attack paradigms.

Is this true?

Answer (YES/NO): NO